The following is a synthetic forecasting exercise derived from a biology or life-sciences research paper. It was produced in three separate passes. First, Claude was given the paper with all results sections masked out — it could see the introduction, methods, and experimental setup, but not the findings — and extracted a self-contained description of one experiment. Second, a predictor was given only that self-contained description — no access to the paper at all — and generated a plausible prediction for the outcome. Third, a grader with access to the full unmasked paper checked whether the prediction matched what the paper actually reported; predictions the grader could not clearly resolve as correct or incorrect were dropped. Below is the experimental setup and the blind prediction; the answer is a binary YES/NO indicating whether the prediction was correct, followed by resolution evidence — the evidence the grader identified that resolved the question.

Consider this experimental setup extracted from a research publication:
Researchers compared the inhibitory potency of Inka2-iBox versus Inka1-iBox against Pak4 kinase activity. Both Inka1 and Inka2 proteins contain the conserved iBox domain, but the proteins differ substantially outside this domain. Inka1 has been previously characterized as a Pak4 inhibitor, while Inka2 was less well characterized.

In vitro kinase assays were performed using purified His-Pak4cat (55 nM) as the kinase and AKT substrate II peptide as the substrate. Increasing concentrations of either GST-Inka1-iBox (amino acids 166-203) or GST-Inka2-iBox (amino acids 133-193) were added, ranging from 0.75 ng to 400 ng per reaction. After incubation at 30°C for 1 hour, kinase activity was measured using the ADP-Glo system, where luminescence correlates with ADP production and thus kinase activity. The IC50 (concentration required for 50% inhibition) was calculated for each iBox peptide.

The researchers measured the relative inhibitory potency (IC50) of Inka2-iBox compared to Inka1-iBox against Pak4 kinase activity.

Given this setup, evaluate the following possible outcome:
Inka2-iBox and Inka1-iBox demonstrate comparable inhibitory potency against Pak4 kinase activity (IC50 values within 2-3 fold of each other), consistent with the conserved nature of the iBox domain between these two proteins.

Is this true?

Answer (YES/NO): YES